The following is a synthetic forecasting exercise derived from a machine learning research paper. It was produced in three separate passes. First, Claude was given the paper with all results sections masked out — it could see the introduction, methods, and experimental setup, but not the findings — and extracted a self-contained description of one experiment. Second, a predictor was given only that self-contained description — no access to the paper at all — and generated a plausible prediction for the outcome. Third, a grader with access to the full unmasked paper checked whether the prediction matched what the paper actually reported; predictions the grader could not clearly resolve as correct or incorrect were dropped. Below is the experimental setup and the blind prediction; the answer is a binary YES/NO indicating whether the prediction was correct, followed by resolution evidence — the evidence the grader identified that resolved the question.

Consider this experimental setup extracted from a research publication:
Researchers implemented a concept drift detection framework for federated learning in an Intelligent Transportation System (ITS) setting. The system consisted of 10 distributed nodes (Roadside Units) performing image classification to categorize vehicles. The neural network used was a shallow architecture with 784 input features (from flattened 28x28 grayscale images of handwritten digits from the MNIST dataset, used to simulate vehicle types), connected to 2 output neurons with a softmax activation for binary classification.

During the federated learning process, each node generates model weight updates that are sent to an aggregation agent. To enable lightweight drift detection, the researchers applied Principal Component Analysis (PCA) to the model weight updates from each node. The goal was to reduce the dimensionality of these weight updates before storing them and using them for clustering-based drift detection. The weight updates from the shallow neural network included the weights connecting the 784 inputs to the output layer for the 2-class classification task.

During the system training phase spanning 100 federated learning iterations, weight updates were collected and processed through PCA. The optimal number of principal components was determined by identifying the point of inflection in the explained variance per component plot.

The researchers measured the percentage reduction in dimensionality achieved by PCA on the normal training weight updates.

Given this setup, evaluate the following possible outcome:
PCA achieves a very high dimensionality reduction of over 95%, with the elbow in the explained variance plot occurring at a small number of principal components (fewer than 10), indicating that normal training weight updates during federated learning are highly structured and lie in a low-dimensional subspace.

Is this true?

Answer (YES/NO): YES